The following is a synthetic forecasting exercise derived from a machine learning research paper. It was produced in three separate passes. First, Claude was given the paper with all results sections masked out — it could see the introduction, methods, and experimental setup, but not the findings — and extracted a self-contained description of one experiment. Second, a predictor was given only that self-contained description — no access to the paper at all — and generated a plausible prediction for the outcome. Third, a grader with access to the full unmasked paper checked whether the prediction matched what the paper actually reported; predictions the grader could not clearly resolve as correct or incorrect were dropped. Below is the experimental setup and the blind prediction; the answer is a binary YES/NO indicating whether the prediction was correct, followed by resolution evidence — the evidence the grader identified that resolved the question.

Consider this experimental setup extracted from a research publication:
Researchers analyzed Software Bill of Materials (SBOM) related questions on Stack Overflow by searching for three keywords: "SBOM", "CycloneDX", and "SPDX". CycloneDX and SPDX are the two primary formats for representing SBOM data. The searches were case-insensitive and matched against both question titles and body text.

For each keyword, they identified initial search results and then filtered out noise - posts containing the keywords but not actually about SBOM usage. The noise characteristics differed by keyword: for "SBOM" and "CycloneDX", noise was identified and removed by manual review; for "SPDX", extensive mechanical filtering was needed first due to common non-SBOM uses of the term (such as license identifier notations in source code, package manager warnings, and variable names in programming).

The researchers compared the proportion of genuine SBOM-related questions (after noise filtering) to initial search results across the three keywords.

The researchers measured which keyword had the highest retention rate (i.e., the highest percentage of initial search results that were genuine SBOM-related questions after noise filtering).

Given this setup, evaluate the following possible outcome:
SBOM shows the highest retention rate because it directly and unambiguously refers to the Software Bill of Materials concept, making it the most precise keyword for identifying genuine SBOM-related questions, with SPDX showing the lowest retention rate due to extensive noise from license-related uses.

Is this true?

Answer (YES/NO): NO